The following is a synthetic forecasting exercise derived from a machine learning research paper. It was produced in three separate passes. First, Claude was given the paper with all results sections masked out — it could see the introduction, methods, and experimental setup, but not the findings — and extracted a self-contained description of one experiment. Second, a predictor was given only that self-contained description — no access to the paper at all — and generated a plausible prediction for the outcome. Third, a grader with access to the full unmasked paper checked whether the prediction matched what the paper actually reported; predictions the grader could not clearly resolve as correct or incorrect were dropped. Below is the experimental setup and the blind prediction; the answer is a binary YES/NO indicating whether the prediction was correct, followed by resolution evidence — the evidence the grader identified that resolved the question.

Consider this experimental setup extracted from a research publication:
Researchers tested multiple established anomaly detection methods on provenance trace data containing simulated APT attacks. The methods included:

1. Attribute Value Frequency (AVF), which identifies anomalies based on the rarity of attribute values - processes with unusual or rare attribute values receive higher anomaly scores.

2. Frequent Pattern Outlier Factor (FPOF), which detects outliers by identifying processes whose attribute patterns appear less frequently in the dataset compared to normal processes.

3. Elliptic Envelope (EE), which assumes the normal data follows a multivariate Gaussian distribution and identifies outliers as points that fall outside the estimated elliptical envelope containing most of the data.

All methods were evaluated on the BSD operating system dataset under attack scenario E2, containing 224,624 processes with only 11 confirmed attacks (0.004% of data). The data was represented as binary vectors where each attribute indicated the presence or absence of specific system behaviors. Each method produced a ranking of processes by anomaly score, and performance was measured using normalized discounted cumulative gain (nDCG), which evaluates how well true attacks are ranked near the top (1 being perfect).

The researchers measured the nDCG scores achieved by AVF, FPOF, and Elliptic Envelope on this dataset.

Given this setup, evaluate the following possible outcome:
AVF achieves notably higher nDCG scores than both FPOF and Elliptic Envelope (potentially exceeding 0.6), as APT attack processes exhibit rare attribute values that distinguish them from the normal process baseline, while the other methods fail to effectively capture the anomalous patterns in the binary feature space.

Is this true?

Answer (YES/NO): NO